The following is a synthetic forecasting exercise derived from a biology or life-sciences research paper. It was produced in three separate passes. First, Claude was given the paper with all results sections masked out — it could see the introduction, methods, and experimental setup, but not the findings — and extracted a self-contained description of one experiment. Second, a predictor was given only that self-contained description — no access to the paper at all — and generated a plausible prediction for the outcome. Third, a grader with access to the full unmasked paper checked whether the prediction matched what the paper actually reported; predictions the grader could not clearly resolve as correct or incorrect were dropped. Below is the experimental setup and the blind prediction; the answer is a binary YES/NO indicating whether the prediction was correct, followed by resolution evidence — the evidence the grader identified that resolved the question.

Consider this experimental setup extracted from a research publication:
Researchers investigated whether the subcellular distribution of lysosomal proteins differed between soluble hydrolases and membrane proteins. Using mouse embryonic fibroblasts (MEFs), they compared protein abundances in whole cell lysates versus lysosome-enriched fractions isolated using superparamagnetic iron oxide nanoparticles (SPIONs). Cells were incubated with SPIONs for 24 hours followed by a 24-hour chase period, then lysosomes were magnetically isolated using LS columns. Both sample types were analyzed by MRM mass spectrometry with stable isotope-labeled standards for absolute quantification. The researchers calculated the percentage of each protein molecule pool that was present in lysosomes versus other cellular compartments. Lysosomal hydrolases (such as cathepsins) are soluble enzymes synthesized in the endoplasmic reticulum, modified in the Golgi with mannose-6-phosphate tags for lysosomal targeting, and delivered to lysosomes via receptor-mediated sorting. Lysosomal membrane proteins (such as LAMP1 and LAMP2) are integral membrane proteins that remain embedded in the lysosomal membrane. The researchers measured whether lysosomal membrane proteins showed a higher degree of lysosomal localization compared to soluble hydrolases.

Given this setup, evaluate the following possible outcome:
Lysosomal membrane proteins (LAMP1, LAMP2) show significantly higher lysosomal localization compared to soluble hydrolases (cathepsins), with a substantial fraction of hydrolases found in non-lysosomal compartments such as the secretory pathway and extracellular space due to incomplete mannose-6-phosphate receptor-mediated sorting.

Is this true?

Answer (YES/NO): NO